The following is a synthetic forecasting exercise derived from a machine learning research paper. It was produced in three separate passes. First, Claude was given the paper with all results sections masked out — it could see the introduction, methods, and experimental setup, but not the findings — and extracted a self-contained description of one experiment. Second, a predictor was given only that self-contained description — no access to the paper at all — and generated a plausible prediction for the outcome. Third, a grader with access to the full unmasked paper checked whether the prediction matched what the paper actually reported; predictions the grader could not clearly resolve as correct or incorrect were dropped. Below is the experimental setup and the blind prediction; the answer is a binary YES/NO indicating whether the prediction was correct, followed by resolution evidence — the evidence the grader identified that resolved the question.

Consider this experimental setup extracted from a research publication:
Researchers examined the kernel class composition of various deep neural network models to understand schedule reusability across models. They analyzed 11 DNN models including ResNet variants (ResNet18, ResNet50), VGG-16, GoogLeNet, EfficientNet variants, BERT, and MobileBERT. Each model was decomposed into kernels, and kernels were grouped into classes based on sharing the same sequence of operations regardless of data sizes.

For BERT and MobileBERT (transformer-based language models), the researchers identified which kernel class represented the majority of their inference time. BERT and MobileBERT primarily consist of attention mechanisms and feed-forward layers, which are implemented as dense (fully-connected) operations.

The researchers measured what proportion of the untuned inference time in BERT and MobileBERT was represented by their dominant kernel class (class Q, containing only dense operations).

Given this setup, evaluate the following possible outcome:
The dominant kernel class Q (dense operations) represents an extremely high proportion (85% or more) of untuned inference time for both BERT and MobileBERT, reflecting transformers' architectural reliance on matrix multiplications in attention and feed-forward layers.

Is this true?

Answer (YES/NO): YES